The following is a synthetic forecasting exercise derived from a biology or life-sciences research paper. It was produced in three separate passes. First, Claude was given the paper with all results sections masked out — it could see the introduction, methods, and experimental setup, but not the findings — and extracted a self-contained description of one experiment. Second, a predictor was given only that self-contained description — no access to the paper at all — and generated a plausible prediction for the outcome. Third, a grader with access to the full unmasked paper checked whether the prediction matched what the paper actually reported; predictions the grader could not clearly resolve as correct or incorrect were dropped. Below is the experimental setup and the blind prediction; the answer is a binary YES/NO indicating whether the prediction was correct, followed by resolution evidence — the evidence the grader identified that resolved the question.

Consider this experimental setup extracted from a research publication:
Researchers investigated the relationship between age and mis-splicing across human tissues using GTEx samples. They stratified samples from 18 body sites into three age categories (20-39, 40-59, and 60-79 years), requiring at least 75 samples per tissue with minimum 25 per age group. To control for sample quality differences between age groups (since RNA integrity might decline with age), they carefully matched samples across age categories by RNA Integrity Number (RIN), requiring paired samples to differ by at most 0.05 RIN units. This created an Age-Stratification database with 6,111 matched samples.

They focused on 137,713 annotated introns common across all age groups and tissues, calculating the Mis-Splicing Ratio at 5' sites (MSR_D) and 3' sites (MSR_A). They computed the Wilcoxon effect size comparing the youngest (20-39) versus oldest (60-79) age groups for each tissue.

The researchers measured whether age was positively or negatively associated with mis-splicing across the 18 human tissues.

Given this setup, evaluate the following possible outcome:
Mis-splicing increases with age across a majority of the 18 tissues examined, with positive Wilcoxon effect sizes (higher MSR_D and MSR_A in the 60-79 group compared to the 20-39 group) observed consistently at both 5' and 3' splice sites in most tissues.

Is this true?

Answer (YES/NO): NO